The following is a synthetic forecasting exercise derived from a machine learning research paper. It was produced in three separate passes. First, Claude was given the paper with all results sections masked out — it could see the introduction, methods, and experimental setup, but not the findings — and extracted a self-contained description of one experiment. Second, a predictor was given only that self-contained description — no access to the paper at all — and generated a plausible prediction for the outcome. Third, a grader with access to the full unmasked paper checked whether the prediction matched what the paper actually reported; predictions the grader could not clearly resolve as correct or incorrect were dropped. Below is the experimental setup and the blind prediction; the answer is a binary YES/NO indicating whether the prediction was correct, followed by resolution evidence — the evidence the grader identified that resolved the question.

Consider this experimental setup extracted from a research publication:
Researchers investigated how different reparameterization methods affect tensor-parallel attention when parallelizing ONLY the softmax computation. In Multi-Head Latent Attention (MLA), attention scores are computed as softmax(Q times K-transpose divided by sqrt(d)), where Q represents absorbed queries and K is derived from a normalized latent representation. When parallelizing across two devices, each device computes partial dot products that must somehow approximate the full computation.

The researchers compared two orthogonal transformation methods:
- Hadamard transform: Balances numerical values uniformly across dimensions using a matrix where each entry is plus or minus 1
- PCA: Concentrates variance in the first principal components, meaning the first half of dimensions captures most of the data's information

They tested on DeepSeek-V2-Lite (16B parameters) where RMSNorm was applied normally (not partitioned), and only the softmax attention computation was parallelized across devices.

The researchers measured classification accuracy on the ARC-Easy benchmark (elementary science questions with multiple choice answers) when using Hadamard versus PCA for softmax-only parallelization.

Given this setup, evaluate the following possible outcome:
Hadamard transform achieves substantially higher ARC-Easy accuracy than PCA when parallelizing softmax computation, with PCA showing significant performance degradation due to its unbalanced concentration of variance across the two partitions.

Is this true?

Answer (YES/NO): NO